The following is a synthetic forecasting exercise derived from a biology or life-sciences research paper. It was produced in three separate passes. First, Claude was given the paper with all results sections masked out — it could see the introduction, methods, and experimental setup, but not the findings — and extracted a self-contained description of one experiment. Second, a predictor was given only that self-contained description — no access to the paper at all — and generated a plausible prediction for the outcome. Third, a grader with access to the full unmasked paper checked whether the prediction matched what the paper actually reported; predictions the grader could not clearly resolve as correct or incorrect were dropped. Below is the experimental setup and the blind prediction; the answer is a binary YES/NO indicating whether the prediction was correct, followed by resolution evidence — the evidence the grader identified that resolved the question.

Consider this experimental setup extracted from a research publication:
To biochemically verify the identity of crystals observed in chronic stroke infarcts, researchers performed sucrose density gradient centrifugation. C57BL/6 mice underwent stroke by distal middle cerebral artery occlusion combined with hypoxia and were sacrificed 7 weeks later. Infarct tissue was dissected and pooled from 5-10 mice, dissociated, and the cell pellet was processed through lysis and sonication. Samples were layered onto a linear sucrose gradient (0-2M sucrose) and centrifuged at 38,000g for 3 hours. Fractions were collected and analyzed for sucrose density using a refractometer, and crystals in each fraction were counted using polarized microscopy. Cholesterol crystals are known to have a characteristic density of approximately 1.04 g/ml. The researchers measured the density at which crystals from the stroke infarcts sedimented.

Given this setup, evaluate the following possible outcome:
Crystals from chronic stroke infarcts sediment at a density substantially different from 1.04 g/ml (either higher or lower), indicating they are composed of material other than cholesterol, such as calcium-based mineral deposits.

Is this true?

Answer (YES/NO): NO